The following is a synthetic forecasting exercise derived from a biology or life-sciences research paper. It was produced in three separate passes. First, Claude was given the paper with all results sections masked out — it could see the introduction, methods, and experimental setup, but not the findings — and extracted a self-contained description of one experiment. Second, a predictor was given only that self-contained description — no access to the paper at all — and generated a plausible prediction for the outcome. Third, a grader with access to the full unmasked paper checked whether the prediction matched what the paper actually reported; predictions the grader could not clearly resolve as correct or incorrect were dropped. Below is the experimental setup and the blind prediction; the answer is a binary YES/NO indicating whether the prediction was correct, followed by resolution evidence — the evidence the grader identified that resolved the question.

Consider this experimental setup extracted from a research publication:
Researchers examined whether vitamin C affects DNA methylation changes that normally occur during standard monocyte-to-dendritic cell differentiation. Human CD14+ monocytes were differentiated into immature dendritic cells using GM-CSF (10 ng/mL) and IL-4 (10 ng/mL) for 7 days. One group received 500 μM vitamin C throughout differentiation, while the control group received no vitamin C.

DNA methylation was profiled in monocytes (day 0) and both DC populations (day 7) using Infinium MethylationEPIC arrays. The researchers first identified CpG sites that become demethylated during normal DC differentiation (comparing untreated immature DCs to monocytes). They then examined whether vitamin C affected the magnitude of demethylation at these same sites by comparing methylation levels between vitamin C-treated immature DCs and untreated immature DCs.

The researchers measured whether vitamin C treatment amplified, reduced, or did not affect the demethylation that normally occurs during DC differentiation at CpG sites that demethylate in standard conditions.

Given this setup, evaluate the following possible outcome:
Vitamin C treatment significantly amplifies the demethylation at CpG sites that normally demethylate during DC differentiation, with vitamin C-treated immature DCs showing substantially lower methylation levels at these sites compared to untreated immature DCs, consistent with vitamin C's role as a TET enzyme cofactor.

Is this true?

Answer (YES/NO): YES